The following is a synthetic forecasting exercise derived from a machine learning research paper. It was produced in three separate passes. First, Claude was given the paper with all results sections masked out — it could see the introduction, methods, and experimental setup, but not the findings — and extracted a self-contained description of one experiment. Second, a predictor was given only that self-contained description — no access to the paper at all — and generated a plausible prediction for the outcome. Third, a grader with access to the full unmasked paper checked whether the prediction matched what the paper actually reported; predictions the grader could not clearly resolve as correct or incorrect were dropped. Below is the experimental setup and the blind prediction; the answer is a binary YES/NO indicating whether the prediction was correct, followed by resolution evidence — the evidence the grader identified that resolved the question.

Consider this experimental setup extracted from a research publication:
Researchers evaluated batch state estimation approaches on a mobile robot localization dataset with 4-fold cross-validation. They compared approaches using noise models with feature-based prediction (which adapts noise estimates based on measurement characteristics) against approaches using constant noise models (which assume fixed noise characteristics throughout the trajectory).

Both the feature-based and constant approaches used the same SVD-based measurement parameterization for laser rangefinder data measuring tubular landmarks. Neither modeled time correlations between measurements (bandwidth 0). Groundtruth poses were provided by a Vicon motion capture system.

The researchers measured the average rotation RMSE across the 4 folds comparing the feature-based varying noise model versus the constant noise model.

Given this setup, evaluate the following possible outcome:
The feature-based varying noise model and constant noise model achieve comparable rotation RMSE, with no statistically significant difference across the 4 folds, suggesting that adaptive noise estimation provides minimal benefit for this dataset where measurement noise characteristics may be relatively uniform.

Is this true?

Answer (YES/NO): NO